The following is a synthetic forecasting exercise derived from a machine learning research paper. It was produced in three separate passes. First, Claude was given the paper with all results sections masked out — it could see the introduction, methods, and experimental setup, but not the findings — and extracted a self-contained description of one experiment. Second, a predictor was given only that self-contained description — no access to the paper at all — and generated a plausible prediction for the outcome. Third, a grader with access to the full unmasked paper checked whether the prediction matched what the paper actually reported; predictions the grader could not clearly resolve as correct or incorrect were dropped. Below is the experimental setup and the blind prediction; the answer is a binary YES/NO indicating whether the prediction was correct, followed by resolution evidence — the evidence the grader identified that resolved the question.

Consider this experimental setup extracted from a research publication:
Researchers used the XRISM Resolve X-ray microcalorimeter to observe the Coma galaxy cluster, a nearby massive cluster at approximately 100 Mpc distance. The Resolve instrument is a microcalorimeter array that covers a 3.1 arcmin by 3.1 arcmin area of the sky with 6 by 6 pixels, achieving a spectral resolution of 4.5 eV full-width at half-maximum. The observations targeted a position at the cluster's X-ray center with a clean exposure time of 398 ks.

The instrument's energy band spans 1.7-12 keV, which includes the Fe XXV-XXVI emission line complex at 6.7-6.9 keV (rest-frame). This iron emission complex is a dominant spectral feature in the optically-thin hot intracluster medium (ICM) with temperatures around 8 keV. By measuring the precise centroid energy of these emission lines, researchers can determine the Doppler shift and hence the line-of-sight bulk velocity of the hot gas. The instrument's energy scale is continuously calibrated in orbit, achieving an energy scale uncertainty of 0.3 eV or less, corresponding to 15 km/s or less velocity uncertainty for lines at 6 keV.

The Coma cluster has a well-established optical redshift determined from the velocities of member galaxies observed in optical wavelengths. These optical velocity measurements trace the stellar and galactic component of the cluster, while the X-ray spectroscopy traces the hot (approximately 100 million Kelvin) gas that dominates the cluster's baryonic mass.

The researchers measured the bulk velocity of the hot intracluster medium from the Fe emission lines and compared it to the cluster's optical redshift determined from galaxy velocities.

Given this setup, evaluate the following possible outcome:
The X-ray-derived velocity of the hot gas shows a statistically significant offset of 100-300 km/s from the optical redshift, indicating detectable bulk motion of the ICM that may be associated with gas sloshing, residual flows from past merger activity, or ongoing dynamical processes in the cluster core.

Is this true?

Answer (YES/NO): NO